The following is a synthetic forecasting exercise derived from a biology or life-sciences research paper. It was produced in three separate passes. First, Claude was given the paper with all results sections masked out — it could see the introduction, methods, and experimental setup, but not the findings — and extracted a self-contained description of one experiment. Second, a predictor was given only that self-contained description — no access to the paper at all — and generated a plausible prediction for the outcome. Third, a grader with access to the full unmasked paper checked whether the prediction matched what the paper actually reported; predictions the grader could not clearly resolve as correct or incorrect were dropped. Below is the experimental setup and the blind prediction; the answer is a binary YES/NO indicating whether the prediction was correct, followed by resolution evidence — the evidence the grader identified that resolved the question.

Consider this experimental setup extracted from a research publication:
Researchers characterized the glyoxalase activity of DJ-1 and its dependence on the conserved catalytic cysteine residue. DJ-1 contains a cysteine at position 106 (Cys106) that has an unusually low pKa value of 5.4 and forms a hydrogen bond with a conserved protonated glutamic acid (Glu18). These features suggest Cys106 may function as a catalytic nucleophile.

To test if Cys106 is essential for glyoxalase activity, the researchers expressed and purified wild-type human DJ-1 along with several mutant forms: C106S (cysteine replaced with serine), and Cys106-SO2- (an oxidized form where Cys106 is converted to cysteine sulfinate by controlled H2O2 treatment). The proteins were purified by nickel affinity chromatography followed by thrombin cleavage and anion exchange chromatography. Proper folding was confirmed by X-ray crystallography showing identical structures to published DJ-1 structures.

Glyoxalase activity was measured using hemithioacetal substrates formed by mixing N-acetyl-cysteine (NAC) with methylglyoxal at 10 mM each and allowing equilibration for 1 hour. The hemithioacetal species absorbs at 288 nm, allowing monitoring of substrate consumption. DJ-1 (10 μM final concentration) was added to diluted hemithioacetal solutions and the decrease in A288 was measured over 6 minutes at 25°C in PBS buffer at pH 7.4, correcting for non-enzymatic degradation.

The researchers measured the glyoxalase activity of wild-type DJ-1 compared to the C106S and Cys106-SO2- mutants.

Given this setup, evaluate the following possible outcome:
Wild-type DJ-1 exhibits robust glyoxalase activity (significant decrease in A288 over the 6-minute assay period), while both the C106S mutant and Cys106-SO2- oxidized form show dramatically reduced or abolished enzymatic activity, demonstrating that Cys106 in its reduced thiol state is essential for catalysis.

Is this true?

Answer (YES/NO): YES